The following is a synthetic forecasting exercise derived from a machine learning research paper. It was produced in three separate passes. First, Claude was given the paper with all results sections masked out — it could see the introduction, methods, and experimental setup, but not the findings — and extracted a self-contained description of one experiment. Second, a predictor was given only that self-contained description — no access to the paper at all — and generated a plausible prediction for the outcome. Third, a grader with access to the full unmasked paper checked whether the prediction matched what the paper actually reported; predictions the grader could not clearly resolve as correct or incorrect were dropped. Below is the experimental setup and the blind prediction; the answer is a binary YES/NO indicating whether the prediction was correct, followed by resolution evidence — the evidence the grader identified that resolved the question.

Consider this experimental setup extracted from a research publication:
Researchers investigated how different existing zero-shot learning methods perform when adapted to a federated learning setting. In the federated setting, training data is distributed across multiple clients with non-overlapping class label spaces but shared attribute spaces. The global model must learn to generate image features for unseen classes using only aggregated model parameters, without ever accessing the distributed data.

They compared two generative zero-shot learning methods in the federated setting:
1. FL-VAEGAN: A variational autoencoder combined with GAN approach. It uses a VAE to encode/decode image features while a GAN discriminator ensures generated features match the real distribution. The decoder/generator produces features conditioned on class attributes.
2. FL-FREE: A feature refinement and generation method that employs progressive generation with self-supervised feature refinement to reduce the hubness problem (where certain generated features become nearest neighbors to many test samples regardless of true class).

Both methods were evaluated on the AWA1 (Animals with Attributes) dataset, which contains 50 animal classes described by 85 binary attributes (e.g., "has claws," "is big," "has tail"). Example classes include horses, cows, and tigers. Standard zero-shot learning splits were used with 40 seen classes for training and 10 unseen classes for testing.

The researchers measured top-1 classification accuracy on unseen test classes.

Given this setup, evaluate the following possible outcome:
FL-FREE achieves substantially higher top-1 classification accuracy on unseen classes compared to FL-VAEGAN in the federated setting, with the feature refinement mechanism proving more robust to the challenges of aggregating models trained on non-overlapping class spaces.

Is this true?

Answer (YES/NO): NO